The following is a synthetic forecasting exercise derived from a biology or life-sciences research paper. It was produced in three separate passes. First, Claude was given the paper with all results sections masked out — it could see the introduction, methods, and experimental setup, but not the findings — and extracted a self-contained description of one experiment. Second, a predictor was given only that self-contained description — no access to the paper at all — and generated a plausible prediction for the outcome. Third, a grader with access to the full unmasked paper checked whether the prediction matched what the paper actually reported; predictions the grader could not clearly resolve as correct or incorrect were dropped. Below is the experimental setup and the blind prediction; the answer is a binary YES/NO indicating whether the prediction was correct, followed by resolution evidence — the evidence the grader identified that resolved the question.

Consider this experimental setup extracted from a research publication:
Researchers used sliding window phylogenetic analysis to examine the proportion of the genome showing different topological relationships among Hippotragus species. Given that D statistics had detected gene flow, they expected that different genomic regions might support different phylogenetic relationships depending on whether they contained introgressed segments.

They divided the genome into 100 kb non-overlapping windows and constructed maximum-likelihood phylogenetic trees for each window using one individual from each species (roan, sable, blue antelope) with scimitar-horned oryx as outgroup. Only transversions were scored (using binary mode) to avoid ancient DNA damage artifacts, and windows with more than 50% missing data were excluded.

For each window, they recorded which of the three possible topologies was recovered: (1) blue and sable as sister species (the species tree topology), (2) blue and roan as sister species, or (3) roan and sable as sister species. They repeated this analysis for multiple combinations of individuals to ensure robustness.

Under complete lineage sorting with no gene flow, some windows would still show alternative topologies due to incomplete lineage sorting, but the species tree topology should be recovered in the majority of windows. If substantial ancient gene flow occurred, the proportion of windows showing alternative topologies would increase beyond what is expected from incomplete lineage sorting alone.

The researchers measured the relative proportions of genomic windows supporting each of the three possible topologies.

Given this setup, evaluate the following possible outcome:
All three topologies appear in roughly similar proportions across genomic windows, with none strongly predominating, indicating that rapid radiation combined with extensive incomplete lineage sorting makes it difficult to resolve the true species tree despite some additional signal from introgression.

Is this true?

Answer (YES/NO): NO